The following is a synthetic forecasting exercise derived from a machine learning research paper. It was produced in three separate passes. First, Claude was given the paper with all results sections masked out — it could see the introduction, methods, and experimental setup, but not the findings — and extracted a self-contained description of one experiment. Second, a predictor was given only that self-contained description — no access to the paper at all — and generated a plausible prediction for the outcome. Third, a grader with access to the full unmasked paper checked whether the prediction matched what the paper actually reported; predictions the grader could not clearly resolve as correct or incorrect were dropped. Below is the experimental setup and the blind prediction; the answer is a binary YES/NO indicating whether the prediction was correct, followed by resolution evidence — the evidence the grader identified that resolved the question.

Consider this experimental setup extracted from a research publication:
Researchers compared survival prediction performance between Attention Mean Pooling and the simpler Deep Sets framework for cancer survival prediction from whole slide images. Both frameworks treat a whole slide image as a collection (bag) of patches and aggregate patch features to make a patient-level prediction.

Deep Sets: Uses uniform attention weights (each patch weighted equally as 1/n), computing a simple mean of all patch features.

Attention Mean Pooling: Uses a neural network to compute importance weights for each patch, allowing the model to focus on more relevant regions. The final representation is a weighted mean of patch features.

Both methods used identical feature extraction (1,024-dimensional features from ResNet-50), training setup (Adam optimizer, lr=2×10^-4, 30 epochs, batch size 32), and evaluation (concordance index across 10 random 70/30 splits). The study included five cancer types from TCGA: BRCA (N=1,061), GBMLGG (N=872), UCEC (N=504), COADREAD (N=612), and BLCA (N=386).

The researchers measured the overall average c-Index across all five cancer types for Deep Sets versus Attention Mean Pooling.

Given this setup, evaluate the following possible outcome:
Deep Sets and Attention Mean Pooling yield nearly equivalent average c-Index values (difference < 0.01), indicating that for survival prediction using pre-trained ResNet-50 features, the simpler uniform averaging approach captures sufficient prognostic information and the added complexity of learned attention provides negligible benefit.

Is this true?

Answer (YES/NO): YES